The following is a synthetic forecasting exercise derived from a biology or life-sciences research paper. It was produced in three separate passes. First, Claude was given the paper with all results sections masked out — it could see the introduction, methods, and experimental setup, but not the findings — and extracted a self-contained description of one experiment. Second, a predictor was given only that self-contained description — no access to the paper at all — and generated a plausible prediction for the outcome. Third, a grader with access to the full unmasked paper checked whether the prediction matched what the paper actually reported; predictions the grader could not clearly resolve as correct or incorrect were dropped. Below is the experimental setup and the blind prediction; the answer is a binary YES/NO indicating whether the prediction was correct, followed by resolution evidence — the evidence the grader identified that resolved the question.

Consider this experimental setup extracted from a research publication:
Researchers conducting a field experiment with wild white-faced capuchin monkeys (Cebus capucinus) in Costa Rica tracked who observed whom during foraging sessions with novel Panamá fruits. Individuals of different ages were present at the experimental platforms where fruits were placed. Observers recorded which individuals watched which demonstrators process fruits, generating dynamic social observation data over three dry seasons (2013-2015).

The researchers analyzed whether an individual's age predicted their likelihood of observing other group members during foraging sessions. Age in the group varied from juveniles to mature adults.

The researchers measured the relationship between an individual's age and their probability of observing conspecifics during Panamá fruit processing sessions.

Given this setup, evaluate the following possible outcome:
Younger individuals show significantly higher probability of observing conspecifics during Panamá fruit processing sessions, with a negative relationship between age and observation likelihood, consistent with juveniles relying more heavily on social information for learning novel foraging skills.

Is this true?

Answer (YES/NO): YES